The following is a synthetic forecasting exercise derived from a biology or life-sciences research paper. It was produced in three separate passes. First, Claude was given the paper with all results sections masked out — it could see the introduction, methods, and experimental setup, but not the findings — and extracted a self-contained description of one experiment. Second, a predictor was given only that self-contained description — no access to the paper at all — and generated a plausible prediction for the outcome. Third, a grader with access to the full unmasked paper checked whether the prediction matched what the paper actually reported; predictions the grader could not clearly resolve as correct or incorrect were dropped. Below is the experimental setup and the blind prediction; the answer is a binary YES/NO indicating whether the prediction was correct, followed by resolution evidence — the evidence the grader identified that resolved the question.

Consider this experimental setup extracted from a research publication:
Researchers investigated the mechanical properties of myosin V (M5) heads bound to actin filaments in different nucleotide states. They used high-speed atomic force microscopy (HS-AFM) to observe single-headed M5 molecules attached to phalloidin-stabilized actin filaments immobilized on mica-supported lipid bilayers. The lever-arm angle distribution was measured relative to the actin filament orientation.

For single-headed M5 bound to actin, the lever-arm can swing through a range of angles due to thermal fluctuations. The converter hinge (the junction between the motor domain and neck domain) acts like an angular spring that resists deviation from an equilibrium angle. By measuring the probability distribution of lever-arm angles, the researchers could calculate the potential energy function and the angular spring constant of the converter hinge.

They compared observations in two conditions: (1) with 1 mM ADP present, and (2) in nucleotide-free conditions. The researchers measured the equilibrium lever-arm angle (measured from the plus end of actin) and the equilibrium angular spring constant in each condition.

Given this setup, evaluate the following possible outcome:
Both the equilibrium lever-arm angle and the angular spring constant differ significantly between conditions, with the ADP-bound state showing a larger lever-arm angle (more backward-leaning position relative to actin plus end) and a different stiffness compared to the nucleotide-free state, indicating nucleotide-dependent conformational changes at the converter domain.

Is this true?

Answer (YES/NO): NO